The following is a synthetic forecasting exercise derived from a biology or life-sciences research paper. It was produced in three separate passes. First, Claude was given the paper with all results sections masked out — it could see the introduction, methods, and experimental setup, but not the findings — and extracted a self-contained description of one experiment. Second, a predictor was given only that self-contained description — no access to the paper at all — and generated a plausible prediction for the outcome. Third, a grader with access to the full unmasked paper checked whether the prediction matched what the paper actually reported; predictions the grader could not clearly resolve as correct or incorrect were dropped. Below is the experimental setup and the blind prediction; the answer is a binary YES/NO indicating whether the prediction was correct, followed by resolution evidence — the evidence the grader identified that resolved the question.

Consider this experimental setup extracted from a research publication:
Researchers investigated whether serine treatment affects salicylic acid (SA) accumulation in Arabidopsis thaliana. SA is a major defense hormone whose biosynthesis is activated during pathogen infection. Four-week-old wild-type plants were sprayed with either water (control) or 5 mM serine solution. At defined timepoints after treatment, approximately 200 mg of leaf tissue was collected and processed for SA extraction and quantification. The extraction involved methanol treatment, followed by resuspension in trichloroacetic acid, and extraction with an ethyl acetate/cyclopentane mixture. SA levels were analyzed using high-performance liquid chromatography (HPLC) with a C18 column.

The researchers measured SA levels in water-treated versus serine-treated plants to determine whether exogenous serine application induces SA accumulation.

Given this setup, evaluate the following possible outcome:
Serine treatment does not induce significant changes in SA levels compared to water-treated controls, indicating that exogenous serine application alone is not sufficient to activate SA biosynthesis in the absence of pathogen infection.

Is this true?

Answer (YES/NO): NO